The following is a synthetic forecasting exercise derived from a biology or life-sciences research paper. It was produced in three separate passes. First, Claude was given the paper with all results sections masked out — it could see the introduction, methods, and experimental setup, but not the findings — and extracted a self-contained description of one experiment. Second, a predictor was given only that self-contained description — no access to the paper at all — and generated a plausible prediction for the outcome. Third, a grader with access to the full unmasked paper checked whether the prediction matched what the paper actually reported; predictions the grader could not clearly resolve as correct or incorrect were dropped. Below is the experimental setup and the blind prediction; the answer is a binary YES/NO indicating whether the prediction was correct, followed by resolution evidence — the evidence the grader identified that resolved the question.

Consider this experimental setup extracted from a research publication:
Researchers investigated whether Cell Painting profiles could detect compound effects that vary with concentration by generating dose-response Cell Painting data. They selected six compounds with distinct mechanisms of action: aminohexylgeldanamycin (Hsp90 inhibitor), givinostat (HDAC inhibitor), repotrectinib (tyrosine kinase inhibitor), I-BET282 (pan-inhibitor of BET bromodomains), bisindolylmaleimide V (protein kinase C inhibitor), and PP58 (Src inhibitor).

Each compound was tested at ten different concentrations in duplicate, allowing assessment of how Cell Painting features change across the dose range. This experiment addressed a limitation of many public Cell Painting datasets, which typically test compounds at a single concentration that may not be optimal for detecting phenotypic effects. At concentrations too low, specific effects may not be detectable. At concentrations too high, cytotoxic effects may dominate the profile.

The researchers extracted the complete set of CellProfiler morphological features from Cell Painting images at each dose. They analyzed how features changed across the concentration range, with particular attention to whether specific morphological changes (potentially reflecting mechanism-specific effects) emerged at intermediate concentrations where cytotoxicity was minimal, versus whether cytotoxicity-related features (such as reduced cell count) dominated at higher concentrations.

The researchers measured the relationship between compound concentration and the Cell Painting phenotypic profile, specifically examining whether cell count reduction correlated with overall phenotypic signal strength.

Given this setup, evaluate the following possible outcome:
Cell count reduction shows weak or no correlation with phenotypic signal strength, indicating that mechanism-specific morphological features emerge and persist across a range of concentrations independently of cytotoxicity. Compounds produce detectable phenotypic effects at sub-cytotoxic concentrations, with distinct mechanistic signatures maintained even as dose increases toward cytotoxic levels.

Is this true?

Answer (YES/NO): YES